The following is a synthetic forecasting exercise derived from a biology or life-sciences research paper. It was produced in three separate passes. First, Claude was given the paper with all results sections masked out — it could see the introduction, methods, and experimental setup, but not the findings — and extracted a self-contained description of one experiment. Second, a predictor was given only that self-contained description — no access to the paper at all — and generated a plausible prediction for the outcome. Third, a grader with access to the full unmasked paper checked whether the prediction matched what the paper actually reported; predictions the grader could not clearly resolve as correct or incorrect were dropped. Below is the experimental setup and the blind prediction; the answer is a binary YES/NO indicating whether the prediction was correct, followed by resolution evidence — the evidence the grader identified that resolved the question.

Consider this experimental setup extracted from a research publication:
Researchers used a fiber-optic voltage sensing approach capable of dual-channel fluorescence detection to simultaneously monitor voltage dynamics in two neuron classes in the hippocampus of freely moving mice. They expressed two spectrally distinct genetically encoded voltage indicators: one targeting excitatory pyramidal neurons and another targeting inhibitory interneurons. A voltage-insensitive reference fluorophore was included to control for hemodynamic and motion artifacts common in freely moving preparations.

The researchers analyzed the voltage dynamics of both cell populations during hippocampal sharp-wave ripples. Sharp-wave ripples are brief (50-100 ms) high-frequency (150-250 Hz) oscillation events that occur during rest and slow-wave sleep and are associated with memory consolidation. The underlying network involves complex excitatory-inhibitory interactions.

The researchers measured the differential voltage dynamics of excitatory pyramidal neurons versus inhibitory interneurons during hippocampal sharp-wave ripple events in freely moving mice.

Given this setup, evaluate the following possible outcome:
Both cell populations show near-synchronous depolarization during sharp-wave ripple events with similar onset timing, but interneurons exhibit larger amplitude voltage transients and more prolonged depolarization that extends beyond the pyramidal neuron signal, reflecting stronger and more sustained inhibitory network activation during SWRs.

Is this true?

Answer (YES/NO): NO